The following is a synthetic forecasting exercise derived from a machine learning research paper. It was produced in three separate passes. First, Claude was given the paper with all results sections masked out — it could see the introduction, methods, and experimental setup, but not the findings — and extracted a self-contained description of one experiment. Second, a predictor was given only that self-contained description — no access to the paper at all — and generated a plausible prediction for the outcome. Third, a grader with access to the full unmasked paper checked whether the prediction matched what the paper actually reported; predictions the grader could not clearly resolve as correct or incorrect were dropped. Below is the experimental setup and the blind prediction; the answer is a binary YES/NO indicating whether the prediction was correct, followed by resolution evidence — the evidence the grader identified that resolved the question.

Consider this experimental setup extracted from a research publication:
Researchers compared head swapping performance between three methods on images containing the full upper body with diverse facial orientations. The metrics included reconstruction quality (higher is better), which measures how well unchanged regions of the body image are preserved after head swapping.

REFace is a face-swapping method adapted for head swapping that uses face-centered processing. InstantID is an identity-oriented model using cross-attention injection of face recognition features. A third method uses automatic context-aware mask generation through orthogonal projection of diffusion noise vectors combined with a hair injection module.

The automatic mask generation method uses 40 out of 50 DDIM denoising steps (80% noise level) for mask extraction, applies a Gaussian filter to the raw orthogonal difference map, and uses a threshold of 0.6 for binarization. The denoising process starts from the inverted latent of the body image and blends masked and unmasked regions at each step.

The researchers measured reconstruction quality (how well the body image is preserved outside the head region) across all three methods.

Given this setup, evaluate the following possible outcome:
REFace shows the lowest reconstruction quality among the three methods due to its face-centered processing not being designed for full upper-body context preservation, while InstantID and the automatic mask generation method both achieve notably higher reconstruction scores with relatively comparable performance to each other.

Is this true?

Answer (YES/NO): NO